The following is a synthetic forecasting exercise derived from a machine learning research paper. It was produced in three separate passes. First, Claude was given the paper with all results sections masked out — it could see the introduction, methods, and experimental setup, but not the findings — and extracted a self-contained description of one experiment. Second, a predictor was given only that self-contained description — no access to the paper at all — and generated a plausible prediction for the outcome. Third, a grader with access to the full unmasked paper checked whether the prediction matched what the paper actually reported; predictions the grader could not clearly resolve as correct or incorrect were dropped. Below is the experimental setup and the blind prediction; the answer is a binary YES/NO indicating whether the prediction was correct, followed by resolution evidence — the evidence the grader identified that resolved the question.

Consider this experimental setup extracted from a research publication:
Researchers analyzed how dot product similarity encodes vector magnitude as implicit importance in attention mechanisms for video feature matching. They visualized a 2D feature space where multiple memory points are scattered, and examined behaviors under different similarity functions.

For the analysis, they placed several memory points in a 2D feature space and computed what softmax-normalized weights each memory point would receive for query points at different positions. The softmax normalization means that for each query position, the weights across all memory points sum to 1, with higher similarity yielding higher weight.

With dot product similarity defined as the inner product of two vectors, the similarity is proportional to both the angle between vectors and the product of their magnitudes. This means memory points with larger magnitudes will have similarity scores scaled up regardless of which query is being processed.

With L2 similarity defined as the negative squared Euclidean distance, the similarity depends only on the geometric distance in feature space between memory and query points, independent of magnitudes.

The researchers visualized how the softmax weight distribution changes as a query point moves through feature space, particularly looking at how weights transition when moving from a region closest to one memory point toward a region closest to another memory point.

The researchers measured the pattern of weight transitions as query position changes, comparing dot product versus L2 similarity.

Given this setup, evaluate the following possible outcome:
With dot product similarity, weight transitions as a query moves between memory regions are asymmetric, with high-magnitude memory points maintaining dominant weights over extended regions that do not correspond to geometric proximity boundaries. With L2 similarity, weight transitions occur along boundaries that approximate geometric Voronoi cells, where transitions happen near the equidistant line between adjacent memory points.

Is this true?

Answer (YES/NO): YES